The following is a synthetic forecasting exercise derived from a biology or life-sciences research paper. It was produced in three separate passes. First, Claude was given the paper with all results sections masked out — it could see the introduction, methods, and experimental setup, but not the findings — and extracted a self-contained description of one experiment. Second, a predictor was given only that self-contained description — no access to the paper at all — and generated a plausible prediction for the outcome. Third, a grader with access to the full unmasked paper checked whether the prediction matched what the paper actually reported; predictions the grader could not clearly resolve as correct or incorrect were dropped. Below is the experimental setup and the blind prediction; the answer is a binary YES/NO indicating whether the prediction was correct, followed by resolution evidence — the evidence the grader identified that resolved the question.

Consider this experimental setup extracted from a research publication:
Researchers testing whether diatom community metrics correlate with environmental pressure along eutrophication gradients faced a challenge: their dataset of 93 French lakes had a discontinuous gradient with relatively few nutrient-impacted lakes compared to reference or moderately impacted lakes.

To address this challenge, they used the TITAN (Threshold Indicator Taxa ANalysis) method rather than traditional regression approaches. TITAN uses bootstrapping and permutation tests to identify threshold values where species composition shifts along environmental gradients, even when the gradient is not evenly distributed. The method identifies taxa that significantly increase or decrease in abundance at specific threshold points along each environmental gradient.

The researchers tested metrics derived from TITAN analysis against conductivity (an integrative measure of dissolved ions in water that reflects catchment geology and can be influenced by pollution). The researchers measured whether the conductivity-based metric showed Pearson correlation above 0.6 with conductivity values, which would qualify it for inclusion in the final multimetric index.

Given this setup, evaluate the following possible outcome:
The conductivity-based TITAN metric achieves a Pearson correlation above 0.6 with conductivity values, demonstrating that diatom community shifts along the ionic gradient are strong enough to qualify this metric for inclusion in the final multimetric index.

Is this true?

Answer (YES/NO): NO